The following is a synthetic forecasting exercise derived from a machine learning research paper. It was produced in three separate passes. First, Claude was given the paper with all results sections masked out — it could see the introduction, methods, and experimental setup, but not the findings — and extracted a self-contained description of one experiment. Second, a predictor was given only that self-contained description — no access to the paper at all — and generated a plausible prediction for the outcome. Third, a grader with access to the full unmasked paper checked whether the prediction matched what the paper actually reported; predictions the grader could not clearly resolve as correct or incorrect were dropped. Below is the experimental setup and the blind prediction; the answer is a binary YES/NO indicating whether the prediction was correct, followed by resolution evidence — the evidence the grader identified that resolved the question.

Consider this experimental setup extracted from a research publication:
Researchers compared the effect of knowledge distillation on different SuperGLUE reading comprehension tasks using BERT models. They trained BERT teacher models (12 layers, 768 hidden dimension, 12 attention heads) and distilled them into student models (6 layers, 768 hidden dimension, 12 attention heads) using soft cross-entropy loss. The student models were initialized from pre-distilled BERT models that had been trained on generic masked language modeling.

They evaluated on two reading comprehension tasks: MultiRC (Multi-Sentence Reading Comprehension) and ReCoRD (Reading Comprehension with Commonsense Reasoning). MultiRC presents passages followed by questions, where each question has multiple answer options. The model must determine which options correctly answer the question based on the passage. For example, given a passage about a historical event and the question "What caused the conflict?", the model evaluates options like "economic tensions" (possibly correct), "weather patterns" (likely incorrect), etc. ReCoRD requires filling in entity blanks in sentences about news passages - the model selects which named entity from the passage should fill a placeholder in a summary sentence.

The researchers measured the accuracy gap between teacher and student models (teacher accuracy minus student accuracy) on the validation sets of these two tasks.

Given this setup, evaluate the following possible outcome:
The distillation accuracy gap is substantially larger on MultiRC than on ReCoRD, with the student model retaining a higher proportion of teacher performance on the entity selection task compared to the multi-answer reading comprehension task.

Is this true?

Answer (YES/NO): YES